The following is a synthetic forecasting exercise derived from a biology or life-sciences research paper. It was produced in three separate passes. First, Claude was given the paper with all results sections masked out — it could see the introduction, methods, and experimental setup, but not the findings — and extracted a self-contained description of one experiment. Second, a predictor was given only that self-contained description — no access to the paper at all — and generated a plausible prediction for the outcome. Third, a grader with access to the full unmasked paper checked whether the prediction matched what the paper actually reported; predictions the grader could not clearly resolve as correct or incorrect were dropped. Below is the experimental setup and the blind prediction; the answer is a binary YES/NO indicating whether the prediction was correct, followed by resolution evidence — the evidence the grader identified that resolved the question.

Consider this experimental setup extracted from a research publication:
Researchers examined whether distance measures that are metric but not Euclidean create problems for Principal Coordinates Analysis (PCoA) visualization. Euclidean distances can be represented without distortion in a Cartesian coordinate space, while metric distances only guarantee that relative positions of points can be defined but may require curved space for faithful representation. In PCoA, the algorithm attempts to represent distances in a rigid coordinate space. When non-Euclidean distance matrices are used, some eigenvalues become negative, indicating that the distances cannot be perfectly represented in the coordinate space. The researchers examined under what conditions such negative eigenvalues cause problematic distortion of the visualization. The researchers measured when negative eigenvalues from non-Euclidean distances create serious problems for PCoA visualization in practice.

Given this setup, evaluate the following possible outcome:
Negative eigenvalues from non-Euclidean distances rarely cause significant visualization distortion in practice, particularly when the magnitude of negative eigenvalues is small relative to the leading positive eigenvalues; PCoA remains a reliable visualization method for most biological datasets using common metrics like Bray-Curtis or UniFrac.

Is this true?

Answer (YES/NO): NO